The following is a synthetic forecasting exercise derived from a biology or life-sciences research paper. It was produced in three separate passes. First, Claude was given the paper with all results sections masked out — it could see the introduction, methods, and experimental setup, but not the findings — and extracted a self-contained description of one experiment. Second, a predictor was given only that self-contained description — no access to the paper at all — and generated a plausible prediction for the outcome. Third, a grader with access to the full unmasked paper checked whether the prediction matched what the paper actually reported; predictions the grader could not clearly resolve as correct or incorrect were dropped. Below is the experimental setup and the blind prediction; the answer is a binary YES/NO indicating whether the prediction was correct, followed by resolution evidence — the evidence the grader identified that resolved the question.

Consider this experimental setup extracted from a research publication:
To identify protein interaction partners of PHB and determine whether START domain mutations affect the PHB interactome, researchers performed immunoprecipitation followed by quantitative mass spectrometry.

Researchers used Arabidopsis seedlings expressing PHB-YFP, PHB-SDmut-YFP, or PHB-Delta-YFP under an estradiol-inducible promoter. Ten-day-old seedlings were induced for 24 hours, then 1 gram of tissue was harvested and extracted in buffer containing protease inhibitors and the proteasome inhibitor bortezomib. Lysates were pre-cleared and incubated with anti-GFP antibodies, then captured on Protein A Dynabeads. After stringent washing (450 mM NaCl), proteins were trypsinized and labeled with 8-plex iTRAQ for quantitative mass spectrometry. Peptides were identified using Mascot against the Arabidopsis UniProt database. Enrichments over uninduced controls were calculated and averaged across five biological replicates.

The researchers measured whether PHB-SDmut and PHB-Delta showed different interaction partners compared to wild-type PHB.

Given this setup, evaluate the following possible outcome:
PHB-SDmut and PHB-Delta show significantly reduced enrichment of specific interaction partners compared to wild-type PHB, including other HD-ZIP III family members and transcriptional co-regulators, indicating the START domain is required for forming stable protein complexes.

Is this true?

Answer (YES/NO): NO